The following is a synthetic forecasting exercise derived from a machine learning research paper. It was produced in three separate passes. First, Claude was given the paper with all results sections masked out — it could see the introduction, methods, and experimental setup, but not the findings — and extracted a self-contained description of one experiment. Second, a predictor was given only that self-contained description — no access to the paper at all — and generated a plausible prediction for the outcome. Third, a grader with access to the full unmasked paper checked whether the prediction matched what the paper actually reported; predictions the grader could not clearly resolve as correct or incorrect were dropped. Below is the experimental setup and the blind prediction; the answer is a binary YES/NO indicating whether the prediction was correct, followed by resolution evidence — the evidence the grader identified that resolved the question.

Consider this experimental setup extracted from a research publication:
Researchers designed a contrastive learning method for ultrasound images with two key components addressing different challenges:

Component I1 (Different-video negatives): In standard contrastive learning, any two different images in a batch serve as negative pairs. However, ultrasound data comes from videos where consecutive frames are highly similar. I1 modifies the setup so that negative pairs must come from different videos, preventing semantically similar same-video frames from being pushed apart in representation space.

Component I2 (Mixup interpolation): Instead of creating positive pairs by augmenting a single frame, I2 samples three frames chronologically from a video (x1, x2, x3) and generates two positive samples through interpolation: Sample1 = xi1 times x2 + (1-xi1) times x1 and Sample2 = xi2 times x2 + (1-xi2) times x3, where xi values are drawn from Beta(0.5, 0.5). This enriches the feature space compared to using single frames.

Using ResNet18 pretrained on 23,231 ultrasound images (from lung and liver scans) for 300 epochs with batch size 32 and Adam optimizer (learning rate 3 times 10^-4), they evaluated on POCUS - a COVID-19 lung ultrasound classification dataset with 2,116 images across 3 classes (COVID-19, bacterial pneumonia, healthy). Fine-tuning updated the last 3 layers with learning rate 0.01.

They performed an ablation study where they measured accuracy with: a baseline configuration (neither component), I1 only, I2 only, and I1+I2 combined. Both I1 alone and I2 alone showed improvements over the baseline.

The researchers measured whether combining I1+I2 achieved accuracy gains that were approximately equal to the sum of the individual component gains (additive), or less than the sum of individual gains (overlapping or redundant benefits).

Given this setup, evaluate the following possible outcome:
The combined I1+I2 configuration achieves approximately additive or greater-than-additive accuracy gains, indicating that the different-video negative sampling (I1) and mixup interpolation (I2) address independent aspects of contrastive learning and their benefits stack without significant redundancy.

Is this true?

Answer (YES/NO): NO